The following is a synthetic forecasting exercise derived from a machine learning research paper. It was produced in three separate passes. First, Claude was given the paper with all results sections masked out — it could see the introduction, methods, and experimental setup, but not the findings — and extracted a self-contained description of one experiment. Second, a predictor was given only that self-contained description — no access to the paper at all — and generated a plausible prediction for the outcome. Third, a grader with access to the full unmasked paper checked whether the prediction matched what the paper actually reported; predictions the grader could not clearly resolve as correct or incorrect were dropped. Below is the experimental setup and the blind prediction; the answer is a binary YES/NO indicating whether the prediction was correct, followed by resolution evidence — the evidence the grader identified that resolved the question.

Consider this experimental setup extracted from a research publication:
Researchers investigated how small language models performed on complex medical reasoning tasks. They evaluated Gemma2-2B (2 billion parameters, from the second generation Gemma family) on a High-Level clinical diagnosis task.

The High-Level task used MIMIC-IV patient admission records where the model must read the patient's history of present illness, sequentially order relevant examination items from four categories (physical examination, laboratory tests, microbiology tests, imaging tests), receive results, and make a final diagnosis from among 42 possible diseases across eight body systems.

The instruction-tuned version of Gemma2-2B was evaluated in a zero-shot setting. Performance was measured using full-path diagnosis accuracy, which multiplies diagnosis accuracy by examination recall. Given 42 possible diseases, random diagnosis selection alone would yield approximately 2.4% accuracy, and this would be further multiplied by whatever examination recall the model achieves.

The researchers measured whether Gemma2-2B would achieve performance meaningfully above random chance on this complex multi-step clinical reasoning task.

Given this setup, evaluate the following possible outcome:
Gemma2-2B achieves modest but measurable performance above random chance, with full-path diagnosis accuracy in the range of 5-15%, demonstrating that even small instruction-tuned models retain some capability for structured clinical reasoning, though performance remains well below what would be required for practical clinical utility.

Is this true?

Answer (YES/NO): YES